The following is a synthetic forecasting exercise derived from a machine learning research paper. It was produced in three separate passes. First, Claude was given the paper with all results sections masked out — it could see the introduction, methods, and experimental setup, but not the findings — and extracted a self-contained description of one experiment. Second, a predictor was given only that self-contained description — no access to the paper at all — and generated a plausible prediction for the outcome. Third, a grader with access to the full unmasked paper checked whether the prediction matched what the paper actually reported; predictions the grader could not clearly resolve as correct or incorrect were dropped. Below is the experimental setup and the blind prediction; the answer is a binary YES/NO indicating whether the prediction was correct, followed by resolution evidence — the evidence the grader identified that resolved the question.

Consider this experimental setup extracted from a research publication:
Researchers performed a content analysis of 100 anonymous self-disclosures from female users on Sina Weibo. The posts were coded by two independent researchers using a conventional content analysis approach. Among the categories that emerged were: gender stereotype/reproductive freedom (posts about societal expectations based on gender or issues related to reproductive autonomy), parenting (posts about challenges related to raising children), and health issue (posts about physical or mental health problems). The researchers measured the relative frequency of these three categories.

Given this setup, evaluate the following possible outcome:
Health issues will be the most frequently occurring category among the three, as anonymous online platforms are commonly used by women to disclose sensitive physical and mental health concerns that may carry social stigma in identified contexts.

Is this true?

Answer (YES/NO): NO